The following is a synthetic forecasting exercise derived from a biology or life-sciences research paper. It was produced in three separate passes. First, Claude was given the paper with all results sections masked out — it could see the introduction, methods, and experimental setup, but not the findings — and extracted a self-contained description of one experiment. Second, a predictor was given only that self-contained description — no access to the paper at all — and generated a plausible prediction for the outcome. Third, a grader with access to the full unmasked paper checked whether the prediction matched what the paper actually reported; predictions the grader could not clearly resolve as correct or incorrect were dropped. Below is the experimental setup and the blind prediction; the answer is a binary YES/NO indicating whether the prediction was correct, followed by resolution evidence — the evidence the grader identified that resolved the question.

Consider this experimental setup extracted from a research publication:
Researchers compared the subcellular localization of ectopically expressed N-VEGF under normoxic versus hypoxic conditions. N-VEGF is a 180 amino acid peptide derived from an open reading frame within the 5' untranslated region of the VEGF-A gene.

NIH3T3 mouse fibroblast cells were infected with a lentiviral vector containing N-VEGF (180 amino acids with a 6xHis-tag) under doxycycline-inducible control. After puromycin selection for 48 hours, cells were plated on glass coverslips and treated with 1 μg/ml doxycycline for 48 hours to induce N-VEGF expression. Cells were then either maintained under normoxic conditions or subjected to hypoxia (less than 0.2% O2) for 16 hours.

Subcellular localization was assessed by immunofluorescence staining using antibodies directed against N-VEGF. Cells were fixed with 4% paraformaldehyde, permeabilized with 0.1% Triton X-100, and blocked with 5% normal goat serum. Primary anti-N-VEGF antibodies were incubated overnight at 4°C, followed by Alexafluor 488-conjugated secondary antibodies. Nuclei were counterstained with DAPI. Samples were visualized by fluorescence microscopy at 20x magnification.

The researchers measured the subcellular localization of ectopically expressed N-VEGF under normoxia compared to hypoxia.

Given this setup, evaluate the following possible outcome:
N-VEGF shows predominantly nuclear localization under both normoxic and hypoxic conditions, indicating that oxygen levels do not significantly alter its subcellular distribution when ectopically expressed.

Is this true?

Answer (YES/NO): NO